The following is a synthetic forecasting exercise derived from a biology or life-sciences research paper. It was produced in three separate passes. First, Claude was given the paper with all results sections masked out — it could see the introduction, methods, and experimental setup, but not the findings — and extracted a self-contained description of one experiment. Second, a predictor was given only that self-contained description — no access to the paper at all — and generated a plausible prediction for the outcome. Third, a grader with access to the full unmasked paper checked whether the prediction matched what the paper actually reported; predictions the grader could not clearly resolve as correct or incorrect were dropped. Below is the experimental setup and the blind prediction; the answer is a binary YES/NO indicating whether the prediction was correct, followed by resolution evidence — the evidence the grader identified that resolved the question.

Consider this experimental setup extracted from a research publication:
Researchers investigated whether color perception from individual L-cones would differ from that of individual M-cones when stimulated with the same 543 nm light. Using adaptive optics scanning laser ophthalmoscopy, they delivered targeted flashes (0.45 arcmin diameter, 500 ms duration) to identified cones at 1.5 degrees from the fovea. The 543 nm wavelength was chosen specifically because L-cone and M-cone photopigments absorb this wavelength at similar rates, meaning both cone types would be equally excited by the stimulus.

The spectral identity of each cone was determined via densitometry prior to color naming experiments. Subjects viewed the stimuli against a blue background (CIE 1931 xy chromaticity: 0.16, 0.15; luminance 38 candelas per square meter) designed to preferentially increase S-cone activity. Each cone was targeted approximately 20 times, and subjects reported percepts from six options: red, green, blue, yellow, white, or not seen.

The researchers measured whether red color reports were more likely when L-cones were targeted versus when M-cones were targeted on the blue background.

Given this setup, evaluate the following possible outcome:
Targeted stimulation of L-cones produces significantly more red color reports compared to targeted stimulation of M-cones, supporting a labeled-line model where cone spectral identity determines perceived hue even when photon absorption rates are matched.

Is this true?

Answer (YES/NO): YES